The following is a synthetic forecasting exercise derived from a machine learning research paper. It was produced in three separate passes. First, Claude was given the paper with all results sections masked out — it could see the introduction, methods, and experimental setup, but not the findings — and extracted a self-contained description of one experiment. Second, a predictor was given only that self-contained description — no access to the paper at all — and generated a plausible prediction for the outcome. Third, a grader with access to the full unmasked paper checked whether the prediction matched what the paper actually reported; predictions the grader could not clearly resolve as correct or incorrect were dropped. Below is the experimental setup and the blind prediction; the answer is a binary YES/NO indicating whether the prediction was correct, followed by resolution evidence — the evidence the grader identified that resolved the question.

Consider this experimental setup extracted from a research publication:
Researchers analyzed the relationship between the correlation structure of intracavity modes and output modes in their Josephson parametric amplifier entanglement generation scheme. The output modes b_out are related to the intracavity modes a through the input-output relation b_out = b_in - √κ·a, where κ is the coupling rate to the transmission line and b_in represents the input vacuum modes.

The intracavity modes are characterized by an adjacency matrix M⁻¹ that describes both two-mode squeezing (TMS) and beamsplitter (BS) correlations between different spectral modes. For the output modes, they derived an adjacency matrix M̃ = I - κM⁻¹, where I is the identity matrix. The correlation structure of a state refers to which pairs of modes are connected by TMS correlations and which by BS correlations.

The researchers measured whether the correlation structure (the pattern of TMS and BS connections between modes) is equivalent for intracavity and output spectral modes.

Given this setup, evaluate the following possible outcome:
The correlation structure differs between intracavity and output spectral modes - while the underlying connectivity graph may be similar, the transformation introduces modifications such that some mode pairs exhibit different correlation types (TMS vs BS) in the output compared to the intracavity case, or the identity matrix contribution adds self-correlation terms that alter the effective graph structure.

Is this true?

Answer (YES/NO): NO